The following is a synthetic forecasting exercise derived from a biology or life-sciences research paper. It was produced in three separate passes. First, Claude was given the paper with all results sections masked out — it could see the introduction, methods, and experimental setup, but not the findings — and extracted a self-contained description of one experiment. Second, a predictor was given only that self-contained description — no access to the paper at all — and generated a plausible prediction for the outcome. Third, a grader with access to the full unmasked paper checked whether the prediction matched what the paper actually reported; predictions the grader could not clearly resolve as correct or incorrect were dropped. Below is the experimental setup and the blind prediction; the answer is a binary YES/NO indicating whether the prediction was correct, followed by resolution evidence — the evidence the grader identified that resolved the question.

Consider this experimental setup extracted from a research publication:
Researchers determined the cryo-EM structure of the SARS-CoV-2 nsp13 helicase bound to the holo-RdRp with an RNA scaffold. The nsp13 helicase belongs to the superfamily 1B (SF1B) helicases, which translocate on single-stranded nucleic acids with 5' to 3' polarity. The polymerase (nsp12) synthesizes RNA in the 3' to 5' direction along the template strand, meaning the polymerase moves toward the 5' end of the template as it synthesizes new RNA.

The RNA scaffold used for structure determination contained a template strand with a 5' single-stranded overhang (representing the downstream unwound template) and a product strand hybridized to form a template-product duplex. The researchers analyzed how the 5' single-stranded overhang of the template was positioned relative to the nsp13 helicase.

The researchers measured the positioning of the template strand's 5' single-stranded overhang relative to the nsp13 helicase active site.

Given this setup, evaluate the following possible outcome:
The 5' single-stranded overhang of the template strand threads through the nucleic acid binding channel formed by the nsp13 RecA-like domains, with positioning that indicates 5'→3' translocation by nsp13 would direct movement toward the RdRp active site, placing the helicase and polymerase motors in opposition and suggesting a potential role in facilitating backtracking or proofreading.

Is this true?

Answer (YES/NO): YES